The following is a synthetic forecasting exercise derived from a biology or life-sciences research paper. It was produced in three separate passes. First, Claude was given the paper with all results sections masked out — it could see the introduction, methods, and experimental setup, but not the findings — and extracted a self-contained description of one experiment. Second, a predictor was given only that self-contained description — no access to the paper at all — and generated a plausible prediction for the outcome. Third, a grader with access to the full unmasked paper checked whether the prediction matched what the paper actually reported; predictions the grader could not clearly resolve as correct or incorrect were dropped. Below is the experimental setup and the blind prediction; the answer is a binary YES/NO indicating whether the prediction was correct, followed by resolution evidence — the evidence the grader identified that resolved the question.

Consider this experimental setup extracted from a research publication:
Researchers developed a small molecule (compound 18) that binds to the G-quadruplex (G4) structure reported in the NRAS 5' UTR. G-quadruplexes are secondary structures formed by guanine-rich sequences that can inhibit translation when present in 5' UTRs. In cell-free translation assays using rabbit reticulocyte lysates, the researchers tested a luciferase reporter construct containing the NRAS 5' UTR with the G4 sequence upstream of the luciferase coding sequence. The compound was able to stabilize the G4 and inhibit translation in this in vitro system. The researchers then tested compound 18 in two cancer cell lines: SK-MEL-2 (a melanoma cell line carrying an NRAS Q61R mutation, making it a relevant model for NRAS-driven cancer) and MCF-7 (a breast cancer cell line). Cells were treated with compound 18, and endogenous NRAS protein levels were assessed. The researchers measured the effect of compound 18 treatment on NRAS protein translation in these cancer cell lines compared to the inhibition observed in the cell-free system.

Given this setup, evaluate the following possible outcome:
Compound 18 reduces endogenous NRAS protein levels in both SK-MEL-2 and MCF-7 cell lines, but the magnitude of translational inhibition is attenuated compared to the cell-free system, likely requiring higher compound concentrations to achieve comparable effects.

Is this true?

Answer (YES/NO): YES